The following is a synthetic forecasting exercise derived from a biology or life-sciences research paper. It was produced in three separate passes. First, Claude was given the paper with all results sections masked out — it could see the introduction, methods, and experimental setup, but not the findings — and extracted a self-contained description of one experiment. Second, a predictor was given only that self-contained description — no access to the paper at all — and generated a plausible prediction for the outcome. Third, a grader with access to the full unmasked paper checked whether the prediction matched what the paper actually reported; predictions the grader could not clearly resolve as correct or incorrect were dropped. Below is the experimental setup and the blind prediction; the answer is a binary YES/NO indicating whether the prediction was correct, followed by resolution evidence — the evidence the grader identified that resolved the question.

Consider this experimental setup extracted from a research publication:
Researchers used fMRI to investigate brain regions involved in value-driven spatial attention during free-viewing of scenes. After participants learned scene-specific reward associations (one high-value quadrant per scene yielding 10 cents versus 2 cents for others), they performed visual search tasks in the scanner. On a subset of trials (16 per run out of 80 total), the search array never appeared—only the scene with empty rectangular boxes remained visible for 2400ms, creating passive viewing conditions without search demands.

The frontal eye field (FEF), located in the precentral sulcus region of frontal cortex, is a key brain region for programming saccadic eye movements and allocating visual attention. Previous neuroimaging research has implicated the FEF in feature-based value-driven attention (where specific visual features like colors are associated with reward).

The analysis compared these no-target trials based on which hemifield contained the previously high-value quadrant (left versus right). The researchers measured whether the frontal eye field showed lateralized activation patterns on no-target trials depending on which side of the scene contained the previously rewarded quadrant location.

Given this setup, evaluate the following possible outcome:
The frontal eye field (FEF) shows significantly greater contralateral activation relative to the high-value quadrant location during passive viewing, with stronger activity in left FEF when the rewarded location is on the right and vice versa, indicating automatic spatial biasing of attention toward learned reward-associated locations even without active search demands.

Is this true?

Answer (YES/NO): NO